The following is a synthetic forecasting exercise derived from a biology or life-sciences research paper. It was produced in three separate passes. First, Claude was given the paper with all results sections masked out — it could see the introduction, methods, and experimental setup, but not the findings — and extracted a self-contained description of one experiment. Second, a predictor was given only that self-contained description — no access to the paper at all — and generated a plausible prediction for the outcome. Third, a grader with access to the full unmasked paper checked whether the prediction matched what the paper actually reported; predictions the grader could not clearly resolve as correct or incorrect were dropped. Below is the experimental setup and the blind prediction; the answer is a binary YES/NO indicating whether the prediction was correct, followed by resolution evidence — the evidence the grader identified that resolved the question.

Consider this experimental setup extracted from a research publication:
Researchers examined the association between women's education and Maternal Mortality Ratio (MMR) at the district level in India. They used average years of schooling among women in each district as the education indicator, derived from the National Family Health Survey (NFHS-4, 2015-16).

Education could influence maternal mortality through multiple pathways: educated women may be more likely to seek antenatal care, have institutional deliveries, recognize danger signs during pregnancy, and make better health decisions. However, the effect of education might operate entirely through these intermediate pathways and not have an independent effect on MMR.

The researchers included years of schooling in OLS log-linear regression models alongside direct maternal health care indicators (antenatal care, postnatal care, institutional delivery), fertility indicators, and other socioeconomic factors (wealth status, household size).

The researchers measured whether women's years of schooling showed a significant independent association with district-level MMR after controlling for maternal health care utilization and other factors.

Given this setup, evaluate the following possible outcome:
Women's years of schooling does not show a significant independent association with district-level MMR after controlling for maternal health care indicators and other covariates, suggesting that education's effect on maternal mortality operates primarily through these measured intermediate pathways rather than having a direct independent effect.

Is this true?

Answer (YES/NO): NO